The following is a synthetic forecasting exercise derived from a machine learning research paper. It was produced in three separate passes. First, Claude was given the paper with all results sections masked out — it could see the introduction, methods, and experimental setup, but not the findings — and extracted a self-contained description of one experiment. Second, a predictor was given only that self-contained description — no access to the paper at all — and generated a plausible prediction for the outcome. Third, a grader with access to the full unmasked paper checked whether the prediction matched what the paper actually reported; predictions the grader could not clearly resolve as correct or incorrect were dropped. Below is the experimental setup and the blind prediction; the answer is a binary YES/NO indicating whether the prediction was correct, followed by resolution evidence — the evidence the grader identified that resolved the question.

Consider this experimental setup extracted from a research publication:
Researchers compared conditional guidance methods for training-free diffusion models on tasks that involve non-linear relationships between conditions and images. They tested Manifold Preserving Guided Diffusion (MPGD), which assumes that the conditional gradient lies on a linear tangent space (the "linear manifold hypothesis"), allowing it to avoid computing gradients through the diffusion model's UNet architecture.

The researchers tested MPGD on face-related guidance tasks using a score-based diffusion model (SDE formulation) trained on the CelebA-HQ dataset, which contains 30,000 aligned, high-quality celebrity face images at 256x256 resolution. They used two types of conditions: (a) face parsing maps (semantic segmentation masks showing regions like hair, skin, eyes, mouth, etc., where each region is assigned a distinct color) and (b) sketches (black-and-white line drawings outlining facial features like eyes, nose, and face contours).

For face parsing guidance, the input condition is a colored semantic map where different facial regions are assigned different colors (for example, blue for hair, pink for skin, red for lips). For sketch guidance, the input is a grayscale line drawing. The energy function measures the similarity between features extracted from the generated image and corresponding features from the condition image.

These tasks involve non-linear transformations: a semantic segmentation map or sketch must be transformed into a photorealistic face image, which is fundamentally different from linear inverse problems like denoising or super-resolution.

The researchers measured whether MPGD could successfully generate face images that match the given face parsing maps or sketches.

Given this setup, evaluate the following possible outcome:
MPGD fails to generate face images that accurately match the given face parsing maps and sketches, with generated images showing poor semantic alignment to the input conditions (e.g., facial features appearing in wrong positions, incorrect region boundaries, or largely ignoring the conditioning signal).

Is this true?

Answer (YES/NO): YES